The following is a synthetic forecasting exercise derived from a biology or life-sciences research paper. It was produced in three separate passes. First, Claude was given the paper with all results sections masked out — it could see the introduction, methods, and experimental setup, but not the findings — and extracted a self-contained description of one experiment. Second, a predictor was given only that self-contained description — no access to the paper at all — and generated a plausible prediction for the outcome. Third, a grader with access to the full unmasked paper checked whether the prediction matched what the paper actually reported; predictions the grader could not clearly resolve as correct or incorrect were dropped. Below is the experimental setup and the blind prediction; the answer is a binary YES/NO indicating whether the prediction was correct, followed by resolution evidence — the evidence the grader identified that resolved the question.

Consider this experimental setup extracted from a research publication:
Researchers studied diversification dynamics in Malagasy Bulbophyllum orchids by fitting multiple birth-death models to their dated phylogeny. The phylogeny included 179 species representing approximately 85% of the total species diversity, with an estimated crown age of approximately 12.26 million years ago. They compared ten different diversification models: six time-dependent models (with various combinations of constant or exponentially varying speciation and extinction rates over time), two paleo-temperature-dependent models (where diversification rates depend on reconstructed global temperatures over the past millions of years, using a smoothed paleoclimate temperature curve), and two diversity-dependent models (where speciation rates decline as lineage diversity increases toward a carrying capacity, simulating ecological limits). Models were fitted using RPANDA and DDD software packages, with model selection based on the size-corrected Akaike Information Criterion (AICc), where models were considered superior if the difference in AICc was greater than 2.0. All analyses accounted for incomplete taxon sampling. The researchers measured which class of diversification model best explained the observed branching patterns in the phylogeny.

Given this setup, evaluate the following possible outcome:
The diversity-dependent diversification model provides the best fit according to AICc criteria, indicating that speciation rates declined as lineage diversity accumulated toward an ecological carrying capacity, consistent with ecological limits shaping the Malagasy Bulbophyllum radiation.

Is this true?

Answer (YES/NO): NO